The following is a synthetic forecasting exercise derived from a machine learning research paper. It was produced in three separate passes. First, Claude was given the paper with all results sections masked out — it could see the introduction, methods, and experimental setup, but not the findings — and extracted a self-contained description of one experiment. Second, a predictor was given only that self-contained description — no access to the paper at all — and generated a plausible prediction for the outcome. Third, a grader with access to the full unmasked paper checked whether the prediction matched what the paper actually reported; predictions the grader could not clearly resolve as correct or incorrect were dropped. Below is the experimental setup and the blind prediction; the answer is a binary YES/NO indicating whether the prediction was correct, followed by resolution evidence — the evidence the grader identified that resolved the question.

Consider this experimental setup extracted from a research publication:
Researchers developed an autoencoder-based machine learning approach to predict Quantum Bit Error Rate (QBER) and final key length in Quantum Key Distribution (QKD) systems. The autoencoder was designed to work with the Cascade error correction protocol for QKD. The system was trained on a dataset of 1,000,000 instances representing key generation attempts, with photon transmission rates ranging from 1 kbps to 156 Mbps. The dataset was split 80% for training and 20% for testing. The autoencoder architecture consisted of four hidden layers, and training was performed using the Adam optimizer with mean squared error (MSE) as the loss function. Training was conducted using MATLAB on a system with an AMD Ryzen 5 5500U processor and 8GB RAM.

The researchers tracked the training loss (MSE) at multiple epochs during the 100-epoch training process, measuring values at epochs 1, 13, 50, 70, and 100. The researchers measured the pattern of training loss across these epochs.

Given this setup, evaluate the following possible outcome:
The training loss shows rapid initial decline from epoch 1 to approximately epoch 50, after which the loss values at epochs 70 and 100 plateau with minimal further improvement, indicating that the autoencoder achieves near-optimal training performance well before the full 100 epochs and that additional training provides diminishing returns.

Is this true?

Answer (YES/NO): NO